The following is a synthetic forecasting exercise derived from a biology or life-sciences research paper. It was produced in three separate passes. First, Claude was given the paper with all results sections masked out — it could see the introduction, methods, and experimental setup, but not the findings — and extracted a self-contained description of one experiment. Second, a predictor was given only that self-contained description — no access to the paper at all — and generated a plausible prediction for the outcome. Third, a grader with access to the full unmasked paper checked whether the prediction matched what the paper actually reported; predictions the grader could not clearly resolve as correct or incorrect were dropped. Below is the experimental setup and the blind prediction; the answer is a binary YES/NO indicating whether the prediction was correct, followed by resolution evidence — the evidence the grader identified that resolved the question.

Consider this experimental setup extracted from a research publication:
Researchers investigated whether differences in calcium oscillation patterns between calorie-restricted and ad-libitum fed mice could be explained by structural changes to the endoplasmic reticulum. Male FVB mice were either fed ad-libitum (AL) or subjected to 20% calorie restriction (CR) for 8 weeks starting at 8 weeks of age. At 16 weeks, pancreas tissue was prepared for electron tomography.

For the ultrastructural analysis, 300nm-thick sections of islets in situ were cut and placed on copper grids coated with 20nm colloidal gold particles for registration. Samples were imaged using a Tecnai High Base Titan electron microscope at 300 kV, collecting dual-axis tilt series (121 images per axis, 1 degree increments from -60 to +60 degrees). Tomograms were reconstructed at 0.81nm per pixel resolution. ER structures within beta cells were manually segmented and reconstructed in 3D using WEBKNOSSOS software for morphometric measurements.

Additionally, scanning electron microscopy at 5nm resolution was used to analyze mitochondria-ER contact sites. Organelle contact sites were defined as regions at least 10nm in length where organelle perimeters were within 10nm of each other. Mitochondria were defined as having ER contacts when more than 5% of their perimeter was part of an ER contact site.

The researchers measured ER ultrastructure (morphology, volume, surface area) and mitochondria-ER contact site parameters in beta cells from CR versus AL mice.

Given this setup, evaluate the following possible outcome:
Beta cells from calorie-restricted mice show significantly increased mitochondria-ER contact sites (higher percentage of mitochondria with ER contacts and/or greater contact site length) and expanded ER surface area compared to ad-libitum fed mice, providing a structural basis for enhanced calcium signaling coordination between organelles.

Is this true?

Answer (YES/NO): NO